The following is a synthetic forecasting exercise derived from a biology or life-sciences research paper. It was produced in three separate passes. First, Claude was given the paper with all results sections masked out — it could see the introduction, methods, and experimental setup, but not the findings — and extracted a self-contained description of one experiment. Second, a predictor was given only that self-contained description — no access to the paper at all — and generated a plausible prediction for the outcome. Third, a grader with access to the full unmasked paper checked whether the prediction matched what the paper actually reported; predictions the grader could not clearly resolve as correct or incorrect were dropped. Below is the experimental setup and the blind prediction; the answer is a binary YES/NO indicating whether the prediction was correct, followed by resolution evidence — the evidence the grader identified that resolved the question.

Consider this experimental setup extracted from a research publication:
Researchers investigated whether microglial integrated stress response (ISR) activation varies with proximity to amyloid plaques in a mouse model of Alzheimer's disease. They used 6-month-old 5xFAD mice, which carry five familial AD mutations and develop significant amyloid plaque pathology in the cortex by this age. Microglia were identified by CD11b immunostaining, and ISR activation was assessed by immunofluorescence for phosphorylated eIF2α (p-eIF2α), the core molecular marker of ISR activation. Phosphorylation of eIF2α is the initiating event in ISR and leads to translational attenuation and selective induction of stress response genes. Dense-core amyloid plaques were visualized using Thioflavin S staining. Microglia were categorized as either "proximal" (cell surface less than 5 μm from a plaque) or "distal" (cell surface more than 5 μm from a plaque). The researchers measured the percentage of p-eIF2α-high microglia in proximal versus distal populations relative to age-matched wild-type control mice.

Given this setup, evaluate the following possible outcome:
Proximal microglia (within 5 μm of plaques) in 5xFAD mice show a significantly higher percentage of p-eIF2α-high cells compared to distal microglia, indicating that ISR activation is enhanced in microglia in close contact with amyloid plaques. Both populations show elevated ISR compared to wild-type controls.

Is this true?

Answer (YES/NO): NO